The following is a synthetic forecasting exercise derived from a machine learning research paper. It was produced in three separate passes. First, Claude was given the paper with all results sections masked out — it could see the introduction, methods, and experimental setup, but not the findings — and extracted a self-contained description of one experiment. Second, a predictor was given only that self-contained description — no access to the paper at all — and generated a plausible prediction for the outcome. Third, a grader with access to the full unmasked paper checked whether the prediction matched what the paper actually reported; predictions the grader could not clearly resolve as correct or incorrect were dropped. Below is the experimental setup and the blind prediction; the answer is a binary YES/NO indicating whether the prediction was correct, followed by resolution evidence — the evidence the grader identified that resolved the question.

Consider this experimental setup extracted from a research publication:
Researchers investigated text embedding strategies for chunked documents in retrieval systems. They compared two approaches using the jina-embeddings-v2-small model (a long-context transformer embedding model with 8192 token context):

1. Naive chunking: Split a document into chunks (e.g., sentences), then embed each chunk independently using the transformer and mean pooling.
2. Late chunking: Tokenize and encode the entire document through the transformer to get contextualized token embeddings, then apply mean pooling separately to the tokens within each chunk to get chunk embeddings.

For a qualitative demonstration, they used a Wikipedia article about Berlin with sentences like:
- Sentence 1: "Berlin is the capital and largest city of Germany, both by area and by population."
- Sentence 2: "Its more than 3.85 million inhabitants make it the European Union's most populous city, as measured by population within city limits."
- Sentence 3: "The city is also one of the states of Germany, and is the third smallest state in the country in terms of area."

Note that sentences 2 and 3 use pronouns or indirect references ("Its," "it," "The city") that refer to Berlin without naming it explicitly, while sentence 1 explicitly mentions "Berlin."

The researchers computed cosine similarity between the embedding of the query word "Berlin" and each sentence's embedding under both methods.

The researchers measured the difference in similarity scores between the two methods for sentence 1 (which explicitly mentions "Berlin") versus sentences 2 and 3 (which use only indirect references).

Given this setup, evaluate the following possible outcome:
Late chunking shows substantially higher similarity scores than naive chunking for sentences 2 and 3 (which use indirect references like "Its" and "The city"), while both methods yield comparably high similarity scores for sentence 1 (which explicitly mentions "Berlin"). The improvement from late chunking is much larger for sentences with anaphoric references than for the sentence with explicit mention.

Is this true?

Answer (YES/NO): YES